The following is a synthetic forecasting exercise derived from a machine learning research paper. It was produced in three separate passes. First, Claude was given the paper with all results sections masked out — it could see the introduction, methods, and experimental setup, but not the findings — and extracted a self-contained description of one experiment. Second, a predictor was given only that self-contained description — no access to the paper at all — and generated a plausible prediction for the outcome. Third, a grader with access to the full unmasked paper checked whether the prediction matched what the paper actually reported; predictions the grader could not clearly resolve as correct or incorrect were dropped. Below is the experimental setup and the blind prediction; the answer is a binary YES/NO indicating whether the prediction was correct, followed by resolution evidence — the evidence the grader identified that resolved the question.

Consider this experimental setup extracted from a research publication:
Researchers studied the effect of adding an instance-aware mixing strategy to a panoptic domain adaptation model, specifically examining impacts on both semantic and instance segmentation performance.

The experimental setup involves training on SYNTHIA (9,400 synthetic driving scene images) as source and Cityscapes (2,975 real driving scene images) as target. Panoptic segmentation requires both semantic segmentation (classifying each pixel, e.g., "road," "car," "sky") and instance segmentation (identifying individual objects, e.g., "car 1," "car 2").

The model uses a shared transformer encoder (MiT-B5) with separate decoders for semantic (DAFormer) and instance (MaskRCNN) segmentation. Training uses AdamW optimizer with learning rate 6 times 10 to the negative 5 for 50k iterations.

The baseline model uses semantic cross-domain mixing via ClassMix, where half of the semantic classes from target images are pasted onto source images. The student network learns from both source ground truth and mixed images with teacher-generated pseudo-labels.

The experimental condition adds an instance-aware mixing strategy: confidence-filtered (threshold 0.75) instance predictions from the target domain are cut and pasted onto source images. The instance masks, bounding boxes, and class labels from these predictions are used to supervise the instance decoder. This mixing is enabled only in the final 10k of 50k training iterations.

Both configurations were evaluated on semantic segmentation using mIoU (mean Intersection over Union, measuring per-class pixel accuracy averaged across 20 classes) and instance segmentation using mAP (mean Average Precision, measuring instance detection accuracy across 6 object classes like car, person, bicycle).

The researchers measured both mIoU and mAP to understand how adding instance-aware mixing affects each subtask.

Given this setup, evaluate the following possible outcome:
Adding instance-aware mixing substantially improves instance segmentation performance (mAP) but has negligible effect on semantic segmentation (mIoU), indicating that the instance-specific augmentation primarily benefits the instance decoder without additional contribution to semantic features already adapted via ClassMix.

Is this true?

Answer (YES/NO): NO